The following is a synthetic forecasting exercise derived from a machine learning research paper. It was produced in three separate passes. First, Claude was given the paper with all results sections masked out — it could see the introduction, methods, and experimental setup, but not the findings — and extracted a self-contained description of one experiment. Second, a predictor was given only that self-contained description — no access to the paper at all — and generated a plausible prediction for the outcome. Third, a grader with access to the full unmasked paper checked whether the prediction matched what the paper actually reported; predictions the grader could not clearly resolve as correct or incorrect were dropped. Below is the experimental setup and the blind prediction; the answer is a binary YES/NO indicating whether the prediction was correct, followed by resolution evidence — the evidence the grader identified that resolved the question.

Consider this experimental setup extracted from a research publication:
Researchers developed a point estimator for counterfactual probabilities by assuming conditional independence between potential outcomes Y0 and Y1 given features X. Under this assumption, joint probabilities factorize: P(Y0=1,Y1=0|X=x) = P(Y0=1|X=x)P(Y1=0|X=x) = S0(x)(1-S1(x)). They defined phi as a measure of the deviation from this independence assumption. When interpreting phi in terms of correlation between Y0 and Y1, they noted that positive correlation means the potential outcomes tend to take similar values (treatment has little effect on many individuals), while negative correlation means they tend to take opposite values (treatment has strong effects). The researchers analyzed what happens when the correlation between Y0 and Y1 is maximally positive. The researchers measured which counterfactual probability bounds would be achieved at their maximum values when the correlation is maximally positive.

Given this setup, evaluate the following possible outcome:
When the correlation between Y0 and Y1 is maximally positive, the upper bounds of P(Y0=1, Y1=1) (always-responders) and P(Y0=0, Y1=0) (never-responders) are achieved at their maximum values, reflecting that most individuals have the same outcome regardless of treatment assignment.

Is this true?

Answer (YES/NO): YES